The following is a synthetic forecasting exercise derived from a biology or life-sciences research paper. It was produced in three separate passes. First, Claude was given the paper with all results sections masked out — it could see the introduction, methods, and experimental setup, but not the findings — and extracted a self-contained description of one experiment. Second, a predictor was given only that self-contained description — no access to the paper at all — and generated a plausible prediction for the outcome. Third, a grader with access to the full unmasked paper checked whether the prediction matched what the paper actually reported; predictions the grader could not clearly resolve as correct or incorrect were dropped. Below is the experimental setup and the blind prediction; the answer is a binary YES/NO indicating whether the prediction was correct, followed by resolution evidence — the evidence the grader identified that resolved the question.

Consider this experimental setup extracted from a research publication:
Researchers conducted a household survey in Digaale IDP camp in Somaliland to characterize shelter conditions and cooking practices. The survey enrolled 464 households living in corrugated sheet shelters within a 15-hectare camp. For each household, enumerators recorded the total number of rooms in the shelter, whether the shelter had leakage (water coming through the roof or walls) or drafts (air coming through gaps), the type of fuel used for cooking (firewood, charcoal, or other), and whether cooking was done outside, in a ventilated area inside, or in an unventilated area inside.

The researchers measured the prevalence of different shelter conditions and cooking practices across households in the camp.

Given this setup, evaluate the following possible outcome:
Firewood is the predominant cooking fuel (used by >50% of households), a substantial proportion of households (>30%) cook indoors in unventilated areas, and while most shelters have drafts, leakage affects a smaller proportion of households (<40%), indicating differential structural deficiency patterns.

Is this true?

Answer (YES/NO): NO